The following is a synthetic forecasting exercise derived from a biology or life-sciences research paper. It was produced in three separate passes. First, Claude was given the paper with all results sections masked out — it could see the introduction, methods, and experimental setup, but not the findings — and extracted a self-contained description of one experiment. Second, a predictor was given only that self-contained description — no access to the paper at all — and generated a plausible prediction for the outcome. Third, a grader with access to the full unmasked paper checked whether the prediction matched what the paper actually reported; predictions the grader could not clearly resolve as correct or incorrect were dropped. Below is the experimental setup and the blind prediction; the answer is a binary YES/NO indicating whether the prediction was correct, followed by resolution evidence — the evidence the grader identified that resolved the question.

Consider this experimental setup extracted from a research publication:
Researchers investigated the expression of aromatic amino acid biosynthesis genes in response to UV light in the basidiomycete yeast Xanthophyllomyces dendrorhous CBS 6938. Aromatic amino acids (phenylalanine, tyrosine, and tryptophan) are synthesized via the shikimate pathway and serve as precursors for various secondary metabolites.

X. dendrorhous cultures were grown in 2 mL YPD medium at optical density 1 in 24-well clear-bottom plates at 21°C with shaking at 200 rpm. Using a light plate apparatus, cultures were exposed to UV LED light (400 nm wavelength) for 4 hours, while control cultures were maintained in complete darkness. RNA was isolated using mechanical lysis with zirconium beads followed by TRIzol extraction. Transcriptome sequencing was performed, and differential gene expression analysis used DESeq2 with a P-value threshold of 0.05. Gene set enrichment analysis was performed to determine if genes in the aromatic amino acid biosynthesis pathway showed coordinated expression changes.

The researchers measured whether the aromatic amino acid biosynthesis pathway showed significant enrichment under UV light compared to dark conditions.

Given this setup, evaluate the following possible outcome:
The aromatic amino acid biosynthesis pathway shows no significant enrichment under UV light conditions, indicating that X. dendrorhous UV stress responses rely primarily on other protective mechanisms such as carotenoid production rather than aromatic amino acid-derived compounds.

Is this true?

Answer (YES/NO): NO